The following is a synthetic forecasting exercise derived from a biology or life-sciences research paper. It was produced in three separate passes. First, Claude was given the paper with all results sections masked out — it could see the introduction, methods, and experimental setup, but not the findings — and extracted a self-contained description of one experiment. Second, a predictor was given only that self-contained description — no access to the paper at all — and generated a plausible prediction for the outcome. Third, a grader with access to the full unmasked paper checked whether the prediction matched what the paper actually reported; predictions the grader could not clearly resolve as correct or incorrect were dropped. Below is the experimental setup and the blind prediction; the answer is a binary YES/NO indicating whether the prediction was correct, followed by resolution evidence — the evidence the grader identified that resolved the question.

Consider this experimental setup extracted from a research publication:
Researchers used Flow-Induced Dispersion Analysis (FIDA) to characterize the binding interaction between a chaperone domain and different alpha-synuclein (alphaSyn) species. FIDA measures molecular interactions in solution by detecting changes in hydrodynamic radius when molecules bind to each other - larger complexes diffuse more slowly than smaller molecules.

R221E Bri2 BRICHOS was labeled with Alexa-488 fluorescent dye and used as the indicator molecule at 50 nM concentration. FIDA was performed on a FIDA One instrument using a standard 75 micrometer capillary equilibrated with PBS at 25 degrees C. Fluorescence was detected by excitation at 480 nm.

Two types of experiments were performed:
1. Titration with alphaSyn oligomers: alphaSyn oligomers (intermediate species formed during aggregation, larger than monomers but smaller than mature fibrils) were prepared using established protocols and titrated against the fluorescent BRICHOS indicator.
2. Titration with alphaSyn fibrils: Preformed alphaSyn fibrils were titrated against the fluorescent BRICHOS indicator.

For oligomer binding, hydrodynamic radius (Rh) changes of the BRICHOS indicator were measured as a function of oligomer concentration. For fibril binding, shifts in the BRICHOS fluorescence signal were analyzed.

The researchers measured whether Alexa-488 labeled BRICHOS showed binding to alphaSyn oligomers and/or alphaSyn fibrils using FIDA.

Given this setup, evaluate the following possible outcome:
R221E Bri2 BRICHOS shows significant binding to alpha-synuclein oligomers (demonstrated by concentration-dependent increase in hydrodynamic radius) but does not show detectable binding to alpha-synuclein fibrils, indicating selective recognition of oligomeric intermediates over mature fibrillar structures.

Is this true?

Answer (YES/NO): NO